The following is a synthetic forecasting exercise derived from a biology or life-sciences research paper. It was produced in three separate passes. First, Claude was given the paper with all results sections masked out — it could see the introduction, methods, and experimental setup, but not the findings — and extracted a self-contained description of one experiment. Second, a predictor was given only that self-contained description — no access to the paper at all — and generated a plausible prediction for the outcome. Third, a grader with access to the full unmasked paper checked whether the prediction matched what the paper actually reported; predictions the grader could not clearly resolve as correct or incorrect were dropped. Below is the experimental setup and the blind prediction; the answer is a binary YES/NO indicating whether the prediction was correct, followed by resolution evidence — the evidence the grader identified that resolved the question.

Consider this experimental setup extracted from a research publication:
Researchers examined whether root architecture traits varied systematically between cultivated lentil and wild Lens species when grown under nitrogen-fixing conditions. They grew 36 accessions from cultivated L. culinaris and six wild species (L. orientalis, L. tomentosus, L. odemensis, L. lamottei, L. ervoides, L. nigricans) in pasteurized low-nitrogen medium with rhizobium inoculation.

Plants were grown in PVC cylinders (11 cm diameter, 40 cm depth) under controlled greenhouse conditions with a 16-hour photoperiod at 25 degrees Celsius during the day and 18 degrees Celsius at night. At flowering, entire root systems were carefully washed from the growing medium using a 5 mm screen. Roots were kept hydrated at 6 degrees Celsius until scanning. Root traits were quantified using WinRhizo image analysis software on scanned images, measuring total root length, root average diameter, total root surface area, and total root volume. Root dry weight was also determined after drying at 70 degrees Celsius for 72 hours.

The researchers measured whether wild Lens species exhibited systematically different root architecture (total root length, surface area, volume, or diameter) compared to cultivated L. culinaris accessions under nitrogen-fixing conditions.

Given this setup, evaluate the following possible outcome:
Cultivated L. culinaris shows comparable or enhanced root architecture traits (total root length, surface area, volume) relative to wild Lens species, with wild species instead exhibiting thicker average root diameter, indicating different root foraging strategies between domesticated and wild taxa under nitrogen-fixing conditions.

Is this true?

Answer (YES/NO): NO